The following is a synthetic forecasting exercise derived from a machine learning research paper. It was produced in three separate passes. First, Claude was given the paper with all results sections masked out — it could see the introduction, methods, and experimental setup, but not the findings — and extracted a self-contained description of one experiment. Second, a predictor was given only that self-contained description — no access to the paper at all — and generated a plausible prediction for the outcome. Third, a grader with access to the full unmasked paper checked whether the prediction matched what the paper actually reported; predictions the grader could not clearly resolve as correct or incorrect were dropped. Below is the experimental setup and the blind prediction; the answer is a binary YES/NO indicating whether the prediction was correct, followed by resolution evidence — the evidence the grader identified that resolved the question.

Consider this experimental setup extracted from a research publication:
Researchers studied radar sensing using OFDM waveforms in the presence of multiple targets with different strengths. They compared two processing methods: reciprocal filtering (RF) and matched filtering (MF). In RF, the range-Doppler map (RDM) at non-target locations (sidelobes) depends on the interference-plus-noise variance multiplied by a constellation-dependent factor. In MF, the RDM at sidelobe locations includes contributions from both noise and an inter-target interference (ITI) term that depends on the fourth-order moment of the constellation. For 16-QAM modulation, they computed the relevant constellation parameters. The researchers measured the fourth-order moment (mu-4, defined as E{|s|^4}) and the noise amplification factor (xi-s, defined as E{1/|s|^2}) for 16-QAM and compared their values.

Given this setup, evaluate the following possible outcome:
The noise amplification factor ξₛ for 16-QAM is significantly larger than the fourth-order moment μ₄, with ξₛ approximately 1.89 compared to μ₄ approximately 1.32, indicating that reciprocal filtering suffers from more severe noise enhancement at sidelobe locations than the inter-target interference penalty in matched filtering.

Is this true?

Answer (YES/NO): YES